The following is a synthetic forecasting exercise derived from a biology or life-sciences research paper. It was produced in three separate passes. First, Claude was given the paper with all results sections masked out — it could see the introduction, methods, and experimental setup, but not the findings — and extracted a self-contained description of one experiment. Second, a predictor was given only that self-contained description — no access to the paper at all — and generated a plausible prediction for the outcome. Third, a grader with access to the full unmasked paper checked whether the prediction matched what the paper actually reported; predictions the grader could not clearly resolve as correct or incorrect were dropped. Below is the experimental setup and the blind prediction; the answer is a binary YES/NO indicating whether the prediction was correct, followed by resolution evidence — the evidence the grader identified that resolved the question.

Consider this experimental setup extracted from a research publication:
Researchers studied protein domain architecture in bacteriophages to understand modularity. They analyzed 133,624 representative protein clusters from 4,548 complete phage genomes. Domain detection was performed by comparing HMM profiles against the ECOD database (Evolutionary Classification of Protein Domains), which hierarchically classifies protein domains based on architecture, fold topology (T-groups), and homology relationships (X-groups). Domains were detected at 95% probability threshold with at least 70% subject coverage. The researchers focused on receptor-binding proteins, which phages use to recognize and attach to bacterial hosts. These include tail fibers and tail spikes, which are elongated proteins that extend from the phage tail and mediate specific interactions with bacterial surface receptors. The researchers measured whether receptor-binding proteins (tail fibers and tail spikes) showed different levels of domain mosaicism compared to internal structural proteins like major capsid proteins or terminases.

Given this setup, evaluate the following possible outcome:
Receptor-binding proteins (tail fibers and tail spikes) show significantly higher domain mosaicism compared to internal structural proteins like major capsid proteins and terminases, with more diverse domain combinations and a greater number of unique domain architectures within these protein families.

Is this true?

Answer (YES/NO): YES